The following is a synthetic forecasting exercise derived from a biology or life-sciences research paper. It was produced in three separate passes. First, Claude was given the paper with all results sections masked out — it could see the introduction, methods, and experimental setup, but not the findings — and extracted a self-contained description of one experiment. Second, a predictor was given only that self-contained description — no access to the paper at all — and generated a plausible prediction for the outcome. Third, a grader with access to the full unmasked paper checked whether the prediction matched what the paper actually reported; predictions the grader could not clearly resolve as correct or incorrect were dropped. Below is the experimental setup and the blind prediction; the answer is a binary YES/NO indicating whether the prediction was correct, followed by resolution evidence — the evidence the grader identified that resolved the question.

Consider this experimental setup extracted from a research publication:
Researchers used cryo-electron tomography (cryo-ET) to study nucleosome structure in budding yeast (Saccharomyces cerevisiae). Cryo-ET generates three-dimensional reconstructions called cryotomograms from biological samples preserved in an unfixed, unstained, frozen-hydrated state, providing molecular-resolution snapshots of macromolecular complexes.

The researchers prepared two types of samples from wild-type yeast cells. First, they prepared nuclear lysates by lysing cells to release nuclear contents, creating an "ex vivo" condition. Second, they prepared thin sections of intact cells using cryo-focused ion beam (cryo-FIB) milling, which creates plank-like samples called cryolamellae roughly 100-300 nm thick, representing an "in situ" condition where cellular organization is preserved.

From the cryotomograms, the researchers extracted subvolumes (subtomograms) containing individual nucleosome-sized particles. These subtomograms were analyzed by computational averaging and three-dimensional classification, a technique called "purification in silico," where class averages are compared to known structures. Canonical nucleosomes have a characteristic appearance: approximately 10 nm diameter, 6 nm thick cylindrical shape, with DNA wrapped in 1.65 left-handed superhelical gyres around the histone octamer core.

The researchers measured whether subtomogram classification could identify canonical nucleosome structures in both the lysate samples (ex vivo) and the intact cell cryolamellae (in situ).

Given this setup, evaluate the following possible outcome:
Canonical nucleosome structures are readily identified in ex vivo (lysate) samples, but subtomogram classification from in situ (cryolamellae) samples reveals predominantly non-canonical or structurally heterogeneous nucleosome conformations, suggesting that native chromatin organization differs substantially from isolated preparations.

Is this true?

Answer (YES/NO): YES